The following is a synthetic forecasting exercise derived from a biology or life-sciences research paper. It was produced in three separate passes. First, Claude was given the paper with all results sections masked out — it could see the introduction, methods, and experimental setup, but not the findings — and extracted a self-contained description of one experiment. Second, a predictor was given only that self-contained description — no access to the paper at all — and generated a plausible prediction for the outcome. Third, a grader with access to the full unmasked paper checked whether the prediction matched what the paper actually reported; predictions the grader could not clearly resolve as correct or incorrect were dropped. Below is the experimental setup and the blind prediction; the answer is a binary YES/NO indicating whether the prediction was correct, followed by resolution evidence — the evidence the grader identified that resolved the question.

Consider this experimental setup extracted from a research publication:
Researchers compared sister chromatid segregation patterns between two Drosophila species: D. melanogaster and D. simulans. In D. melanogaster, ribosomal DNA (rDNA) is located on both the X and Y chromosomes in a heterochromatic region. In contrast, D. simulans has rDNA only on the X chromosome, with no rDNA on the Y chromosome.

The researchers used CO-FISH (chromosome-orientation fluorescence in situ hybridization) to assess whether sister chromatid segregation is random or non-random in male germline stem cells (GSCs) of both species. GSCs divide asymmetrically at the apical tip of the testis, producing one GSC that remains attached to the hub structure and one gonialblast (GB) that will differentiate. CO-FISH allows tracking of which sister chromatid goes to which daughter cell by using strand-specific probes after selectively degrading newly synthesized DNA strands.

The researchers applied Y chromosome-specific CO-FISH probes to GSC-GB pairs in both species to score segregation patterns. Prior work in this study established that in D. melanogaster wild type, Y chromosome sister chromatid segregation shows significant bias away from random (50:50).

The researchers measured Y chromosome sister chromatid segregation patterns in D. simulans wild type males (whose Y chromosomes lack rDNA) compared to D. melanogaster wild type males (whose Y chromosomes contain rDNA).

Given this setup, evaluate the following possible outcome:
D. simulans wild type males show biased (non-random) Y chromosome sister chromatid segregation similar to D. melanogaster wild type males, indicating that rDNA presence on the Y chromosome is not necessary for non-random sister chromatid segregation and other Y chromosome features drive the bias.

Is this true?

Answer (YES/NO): NO